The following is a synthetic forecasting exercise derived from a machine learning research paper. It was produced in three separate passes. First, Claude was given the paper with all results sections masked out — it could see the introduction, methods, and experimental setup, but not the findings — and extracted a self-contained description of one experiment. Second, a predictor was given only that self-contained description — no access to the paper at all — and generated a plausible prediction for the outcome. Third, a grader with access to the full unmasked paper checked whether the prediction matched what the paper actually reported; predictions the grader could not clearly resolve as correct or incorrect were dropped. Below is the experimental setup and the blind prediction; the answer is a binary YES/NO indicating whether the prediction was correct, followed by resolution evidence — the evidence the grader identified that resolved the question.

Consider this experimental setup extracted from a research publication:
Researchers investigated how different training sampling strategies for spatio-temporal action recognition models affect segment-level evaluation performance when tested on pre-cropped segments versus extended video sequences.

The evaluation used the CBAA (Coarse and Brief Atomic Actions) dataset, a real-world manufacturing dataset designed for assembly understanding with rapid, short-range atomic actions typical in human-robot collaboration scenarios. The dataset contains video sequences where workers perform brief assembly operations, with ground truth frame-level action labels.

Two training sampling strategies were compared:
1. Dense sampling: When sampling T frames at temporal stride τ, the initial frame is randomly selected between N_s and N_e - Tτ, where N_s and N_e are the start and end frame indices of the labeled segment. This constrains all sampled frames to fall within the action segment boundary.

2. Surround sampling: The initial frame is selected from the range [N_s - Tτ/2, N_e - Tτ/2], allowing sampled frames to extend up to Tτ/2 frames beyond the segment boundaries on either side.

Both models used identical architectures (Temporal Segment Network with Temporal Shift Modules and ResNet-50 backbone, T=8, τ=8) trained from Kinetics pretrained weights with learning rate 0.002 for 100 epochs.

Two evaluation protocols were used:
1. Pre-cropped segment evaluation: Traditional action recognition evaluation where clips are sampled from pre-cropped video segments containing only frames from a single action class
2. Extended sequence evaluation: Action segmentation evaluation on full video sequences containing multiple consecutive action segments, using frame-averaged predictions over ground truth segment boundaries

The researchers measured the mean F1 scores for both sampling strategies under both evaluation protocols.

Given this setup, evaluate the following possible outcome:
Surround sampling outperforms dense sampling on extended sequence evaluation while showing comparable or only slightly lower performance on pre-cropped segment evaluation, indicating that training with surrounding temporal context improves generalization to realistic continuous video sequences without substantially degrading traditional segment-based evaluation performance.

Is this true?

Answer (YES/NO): YES